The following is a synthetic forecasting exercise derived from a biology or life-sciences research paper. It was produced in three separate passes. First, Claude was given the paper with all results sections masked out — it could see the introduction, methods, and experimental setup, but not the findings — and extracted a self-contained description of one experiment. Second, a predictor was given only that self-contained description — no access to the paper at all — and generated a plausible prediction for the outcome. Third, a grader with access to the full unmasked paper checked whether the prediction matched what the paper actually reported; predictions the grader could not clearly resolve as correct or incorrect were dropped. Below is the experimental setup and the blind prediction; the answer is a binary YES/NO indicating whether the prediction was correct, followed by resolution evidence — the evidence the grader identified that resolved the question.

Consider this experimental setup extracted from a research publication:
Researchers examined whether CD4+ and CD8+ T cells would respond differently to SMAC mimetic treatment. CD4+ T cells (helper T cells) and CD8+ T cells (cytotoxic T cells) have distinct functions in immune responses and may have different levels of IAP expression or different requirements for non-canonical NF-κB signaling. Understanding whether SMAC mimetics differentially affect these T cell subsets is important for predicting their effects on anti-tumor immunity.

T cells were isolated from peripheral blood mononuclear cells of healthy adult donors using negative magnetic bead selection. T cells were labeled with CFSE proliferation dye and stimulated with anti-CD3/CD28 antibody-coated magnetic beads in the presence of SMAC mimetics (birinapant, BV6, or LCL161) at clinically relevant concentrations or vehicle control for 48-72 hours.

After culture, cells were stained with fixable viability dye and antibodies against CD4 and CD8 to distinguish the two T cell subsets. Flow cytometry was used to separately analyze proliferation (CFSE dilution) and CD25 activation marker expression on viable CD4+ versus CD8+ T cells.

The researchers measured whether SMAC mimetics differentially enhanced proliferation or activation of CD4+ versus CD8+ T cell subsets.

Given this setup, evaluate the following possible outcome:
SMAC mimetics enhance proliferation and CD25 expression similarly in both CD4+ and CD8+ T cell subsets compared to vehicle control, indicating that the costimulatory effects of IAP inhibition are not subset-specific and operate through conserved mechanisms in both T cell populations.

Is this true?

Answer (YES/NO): NO